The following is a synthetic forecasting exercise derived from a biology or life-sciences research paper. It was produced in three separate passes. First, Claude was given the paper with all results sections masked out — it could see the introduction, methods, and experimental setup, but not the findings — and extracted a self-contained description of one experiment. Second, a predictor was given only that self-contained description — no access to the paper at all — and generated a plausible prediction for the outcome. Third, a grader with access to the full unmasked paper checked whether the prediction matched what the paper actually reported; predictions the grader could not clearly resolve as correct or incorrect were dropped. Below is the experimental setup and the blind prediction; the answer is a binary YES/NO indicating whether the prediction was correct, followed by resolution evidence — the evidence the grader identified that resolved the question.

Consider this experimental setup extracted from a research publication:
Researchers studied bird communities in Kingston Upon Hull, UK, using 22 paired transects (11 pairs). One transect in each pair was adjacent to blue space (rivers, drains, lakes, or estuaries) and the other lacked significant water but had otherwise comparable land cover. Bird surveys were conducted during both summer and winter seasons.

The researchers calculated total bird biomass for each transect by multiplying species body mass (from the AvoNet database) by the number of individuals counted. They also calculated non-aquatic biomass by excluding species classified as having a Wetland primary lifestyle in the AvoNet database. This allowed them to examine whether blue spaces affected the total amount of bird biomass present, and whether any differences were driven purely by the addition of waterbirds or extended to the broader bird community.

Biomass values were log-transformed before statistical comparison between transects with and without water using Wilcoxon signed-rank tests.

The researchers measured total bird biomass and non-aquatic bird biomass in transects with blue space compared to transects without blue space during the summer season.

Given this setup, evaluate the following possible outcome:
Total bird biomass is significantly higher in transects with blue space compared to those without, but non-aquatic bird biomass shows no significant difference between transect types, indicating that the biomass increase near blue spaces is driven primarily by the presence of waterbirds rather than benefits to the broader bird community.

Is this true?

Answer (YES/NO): YES